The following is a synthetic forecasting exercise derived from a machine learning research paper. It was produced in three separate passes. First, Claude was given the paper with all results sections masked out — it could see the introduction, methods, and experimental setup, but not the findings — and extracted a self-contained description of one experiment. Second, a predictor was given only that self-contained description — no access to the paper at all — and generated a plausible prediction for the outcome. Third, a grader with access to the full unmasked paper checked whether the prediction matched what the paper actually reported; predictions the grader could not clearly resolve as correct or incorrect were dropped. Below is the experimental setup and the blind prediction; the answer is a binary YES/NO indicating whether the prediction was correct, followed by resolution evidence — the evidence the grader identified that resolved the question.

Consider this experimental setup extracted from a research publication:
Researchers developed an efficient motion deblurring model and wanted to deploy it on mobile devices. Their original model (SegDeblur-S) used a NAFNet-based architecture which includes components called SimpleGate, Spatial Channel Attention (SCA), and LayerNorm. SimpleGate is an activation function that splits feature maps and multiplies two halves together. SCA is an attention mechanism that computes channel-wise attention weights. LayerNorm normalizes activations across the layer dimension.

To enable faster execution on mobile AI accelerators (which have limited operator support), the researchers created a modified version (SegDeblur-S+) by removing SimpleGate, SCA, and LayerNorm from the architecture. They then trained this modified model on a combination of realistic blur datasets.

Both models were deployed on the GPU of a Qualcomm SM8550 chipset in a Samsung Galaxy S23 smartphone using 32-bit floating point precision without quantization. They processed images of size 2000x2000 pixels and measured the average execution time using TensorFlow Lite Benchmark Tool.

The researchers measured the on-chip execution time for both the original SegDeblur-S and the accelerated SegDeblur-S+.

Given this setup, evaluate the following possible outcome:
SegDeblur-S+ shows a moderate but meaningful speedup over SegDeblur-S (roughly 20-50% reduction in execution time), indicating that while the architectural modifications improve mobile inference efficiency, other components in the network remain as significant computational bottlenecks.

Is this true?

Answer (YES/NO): NO